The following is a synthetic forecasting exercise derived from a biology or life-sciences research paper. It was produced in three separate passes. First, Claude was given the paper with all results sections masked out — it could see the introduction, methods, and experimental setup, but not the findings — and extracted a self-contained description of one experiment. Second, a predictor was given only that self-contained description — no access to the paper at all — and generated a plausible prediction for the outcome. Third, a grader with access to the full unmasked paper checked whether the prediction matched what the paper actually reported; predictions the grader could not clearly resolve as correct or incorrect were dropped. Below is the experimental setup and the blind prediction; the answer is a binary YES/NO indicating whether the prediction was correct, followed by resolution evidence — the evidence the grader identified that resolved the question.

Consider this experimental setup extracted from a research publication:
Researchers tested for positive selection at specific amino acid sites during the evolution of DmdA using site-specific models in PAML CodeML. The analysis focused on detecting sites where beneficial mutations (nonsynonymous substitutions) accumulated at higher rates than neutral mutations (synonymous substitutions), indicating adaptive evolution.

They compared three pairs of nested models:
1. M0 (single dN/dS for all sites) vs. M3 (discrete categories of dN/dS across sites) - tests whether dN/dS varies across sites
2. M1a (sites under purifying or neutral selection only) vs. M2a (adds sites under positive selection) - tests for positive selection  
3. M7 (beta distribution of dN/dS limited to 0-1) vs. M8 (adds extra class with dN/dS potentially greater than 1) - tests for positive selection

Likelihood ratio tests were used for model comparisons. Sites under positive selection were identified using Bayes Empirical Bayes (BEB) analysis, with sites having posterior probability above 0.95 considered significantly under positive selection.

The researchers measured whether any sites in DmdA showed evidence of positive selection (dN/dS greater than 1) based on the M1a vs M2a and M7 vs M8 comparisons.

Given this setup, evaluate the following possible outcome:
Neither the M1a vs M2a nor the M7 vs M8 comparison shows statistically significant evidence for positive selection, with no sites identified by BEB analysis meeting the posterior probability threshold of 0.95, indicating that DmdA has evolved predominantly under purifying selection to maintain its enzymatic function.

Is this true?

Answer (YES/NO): YES